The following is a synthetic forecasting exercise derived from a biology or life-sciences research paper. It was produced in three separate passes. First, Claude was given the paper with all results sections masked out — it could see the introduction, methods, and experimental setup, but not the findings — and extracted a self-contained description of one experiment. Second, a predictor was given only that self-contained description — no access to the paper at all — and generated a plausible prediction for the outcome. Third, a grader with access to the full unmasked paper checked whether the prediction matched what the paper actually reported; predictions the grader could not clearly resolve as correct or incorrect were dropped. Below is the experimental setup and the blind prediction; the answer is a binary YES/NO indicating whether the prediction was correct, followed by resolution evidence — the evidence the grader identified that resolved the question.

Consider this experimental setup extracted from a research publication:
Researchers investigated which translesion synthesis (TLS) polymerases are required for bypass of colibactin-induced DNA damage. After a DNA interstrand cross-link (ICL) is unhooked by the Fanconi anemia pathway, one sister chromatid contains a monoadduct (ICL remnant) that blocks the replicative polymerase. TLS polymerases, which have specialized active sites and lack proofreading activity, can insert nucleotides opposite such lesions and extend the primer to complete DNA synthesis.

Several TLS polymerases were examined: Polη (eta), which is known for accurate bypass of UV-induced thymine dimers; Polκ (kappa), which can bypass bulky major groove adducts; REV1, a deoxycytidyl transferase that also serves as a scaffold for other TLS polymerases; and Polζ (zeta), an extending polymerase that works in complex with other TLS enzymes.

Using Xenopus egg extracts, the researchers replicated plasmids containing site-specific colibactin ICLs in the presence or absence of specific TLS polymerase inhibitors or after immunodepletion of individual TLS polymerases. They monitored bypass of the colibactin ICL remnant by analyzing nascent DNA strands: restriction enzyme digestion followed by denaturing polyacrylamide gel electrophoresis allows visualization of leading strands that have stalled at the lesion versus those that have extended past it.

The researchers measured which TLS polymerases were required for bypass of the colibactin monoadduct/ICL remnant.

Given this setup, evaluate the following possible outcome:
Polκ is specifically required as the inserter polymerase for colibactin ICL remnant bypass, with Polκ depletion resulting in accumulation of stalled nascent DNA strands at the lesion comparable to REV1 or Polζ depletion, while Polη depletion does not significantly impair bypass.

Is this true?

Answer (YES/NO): NO